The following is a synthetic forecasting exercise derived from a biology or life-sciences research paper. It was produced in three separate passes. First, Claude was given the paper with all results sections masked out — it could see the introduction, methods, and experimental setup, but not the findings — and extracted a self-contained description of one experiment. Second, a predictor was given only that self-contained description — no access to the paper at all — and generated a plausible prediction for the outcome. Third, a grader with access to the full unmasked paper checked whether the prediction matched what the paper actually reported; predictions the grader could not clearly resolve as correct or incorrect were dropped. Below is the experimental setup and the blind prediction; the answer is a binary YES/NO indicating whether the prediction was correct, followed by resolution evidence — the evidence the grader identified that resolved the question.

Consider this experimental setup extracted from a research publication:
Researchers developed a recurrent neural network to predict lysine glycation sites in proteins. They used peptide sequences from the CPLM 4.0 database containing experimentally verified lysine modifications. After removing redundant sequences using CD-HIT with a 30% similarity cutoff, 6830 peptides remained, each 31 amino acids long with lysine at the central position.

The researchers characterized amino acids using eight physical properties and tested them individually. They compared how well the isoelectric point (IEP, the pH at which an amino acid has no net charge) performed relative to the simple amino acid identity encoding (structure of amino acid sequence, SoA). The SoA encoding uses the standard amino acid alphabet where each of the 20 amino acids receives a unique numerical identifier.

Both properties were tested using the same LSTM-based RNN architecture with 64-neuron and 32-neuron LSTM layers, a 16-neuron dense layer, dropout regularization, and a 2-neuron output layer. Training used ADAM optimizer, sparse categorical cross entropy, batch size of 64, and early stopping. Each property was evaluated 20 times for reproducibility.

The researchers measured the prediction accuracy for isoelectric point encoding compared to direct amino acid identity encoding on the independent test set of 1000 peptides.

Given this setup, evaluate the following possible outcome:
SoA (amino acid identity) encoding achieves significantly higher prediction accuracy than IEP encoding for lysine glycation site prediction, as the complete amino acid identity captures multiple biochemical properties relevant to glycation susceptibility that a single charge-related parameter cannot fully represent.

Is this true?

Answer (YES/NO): NO